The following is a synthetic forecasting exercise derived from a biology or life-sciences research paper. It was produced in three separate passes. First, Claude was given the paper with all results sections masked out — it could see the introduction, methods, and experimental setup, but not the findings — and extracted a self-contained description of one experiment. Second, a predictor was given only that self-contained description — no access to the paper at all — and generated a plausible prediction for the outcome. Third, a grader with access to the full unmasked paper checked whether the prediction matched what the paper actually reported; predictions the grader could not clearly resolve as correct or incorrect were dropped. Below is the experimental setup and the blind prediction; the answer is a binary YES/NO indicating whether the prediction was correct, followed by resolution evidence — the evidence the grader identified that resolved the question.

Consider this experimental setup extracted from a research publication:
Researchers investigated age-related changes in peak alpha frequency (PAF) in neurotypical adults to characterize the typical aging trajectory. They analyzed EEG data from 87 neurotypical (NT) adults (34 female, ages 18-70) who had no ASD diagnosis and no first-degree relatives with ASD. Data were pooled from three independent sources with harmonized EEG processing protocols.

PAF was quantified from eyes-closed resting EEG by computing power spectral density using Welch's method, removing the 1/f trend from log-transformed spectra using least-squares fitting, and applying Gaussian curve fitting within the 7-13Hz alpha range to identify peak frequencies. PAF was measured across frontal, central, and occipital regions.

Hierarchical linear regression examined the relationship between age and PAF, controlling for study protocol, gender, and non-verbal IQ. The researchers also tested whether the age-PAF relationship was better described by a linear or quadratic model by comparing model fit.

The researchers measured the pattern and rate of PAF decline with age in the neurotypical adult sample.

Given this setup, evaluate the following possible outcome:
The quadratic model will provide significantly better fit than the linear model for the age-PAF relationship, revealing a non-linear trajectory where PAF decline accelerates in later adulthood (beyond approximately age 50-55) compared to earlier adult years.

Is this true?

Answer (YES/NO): NO